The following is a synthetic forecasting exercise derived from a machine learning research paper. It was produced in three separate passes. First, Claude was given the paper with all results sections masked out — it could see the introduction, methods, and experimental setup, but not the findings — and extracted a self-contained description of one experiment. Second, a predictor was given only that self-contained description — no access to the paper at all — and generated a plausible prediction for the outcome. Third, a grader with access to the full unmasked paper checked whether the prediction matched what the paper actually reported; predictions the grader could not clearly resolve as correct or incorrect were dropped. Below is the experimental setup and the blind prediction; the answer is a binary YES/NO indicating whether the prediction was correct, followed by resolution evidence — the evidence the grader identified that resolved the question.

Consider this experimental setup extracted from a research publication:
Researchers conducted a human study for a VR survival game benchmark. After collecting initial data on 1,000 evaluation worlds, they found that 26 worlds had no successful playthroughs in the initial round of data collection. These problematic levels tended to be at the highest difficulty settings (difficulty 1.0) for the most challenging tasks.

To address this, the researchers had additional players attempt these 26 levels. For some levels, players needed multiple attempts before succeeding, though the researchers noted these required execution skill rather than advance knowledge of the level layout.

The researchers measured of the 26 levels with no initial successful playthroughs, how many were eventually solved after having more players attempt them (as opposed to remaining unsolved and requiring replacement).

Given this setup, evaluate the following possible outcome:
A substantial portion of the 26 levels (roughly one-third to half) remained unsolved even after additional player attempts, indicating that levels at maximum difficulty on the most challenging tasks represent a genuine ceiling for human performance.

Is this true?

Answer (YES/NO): NO